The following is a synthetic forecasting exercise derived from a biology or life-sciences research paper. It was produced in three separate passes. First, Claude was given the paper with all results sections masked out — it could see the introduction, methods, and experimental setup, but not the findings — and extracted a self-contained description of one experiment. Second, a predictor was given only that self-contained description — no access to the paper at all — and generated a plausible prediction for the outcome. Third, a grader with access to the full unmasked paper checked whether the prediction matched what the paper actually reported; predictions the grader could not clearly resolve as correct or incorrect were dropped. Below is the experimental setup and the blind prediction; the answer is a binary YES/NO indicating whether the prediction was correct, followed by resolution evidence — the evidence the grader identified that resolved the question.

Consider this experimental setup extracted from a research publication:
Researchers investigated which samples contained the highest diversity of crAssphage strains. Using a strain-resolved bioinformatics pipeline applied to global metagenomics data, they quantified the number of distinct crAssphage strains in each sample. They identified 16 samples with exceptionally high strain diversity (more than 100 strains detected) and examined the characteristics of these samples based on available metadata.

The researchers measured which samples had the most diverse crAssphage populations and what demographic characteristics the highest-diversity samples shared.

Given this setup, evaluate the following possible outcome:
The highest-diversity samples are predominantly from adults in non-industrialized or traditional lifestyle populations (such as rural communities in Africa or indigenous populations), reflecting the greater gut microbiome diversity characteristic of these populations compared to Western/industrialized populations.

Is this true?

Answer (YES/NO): NO